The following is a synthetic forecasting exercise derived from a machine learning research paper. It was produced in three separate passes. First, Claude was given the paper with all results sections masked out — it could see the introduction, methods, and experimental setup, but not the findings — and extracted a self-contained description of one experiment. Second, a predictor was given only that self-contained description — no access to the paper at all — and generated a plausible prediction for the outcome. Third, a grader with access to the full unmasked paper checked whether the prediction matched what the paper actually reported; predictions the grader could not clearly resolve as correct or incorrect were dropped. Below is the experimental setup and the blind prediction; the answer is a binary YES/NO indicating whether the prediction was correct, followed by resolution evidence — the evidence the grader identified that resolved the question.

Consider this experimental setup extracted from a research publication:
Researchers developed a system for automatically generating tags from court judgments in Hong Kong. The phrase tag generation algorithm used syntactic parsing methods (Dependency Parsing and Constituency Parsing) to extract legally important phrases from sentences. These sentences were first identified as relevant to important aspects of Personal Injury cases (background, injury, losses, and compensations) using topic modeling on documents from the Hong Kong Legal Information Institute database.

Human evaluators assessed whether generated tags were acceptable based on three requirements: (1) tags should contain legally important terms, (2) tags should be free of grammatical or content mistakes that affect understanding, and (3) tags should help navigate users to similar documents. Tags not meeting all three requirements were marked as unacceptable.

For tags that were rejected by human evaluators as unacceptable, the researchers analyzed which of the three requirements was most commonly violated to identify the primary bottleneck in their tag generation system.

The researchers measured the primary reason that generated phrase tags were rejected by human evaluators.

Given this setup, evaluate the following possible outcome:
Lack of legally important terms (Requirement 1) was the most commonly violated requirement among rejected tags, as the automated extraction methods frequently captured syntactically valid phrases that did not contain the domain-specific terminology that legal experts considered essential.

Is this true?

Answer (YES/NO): NO